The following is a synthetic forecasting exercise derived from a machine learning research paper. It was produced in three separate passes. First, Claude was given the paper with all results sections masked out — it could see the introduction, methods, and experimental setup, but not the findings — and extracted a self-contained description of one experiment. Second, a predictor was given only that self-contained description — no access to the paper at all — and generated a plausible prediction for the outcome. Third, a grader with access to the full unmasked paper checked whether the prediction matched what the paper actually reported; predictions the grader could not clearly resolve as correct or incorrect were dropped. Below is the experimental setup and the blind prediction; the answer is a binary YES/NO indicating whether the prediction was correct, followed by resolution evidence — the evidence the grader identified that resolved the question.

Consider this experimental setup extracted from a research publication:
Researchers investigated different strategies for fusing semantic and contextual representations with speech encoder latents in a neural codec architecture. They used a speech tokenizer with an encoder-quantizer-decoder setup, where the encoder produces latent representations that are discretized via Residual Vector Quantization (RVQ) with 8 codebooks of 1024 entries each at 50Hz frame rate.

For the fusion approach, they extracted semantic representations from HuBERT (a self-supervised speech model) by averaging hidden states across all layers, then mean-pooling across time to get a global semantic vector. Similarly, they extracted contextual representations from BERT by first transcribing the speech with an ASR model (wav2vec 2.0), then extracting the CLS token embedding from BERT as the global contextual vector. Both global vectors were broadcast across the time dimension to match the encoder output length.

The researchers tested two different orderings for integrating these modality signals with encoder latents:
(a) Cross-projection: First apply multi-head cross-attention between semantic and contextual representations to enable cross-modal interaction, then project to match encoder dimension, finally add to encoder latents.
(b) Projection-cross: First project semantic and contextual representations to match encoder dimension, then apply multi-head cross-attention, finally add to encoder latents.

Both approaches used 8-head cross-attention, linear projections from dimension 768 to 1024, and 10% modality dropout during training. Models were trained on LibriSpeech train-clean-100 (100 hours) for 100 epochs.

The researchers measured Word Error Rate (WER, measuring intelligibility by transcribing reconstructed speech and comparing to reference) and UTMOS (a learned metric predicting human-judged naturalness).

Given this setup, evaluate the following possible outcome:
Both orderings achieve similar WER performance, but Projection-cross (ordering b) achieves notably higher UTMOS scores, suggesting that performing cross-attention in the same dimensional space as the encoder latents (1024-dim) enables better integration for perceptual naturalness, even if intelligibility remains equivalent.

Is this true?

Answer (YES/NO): NO